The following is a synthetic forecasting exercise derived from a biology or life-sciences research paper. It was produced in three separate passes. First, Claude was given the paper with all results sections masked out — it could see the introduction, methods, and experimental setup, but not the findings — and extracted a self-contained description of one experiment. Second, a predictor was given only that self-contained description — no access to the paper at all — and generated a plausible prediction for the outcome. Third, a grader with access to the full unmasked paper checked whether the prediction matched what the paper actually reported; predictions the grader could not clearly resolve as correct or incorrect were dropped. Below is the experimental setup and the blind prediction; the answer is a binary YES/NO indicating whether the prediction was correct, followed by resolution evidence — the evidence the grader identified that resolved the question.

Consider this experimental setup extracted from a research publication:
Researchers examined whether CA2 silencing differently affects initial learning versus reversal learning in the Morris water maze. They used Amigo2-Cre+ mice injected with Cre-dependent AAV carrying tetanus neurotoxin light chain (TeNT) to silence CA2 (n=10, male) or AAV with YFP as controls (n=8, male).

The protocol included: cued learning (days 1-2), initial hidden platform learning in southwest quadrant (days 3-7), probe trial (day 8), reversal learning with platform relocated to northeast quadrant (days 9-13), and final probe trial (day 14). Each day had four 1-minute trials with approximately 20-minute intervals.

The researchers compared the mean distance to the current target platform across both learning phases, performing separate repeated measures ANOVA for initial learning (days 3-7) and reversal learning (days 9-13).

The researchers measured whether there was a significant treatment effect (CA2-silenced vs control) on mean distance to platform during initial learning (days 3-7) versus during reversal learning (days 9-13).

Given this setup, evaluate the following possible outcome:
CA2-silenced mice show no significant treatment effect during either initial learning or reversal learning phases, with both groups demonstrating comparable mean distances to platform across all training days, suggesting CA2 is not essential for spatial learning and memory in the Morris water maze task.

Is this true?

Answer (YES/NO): NO